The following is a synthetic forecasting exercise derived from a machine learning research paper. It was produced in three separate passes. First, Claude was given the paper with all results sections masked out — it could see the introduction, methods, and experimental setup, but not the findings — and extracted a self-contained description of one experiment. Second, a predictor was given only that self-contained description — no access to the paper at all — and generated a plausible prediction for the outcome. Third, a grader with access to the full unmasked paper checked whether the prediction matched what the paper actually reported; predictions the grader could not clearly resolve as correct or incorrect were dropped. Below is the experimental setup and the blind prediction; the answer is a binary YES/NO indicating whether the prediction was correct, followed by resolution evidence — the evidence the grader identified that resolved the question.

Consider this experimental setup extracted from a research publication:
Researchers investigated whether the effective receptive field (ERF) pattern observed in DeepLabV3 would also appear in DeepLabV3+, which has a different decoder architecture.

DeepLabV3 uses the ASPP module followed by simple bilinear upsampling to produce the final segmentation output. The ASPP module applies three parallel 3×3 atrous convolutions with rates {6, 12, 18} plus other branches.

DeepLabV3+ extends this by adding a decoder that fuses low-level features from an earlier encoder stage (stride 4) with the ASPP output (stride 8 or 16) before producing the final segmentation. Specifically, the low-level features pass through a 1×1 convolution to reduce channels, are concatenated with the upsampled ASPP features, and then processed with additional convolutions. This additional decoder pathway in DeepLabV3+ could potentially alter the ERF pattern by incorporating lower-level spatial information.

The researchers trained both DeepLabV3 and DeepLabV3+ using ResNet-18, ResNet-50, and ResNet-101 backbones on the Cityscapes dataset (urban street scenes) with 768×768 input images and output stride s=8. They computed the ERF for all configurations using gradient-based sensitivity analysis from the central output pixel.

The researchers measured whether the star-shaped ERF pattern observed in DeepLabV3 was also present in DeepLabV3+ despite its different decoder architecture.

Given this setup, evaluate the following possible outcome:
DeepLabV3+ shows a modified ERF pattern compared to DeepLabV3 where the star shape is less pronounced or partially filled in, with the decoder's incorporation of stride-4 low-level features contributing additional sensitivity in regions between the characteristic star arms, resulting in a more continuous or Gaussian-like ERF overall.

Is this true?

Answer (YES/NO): NO